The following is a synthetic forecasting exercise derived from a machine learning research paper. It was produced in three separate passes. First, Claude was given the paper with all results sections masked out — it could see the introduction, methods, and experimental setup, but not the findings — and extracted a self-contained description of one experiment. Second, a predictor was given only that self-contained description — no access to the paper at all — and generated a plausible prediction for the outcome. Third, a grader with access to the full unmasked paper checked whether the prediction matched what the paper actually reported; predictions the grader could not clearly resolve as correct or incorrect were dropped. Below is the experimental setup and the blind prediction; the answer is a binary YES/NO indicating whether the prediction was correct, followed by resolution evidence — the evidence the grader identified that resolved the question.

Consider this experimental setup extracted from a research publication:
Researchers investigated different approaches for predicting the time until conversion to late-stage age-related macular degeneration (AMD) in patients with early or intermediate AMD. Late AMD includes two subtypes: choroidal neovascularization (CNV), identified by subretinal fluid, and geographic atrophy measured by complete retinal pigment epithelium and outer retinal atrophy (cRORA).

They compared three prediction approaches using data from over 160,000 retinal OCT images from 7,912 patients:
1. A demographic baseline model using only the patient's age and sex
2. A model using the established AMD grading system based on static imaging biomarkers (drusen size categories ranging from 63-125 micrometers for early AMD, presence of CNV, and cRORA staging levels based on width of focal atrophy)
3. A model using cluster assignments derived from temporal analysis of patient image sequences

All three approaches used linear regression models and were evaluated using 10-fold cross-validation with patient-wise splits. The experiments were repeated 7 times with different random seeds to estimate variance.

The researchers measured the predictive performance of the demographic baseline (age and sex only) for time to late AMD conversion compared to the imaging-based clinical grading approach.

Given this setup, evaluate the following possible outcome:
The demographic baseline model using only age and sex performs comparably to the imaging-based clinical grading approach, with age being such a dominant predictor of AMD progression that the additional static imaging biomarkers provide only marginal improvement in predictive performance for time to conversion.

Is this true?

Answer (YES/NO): YES